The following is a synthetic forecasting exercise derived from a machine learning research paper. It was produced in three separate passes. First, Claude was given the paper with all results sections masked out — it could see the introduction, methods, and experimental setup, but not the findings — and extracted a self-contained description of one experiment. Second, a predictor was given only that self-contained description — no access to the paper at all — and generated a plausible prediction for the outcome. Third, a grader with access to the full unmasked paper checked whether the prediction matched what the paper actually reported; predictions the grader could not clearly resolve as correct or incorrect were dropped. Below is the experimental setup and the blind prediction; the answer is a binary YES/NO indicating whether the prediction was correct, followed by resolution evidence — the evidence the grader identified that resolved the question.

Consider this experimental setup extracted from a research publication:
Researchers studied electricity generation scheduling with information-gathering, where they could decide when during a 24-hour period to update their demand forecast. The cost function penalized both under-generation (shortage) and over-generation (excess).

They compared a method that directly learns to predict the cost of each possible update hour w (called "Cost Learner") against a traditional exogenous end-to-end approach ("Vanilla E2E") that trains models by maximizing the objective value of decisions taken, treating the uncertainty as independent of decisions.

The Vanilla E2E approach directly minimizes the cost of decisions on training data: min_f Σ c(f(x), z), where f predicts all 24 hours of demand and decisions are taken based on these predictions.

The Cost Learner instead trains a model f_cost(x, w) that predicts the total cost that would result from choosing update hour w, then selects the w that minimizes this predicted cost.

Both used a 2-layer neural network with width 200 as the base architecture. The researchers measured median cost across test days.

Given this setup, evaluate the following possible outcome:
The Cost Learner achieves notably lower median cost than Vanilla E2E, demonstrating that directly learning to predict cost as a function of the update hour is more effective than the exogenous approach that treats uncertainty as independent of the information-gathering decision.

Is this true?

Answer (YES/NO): YES